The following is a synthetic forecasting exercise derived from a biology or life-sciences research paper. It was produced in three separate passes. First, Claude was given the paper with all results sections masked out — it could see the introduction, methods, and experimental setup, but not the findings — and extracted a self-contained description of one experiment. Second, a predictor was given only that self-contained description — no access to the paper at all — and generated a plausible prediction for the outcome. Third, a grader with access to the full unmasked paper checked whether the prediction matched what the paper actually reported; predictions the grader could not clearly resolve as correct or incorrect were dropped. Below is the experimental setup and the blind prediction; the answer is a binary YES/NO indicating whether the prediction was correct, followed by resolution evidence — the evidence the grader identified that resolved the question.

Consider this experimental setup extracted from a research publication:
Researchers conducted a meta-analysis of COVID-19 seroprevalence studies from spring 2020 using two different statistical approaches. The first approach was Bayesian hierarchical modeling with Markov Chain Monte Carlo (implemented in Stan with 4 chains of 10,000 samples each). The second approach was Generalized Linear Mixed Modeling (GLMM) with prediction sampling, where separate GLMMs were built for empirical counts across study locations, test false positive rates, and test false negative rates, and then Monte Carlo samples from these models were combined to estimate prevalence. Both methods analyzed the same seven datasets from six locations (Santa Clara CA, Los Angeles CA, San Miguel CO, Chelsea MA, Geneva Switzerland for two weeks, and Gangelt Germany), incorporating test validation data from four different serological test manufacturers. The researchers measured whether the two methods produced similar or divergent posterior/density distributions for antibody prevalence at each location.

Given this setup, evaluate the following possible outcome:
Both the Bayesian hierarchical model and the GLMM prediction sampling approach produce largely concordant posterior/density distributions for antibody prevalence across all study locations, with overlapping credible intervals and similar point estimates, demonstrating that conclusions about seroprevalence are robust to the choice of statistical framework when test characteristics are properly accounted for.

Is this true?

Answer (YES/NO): YES